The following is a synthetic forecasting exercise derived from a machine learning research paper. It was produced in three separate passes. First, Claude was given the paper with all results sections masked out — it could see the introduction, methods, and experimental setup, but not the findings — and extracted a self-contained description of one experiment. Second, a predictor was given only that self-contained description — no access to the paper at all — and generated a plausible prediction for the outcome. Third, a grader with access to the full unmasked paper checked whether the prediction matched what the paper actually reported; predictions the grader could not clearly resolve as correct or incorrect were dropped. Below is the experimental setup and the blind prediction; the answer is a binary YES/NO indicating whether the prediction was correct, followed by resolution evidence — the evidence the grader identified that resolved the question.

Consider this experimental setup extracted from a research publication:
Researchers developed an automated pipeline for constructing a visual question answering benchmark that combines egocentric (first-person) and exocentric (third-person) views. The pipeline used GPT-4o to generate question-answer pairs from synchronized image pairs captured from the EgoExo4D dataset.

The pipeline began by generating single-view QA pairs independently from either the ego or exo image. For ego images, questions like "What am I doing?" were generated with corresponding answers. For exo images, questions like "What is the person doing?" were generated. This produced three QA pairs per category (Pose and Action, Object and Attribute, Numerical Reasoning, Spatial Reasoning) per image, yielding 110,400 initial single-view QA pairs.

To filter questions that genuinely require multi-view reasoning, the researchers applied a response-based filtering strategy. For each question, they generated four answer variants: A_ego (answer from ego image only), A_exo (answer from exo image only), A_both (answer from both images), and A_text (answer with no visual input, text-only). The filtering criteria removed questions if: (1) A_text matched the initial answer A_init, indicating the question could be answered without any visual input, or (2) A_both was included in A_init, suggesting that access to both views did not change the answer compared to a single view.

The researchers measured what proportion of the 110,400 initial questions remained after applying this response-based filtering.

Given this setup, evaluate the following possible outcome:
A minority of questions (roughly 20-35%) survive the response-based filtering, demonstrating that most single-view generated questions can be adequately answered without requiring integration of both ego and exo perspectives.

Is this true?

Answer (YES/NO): YES